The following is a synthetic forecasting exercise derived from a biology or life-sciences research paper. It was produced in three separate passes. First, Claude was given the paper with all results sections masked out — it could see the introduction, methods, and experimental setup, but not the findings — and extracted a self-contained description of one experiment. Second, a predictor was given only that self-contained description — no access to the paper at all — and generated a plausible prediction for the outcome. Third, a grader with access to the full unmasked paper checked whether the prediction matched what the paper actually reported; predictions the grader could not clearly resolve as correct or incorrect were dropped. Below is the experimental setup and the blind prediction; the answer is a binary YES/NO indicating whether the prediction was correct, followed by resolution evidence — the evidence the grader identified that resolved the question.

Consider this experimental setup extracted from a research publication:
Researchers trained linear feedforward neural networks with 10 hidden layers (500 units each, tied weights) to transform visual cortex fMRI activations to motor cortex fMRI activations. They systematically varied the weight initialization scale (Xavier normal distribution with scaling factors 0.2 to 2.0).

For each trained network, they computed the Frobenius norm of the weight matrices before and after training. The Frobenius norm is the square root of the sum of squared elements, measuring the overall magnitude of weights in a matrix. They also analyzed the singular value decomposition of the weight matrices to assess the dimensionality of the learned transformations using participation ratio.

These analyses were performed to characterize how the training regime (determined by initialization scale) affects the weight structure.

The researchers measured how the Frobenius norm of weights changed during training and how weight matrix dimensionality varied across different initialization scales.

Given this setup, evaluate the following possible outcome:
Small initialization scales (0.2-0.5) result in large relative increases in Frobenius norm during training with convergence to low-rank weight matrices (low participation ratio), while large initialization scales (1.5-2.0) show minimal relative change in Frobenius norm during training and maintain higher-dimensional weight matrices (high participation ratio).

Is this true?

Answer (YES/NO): NO